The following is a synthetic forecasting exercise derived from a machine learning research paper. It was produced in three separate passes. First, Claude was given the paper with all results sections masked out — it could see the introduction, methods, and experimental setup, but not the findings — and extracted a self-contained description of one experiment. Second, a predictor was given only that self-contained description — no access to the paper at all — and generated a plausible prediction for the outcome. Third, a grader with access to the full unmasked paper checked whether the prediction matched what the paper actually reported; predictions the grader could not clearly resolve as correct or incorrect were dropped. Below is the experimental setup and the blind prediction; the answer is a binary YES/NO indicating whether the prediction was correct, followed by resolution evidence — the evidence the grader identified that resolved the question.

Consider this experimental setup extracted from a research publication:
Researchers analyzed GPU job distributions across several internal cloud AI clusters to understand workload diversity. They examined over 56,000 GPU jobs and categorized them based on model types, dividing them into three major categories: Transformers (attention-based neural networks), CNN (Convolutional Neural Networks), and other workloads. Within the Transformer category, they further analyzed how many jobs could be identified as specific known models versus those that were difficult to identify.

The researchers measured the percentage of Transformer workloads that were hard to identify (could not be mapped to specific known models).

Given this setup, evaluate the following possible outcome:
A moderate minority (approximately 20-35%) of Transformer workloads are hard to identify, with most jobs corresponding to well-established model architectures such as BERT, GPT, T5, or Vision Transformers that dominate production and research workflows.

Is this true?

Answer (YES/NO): NO